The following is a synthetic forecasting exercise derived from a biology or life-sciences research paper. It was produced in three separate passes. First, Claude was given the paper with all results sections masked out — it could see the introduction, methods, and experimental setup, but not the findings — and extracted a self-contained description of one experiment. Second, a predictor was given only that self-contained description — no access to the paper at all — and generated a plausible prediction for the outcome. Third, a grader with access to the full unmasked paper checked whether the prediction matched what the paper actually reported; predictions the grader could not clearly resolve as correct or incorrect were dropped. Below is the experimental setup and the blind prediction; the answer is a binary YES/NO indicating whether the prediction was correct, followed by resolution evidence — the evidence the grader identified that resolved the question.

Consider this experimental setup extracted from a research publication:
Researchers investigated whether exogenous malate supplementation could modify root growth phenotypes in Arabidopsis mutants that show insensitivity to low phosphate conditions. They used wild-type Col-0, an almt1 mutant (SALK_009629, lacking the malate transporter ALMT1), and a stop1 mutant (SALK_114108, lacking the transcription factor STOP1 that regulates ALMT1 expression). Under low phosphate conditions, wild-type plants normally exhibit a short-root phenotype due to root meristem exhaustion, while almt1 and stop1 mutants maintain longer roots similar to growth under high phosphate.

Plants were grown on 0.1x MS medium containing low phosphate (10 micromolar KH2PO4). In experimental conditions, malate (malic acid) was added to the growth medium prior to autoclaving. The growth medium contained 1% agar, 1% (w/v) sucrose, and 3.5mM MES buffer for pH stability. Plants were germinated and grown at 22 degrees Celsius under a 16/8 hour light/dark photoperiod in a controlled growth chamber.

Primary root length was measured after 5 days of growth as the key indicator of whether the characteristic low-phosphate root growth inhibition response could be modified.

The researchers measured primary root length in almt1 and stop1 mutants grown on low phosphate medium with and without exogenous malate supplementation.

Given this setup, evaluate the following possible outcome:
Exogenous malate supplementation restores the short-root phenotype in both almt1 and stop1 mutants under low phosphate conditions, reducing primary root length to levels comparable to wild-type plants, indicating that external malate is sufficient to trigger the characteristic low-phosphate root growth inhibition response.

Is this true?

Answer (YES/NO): NO